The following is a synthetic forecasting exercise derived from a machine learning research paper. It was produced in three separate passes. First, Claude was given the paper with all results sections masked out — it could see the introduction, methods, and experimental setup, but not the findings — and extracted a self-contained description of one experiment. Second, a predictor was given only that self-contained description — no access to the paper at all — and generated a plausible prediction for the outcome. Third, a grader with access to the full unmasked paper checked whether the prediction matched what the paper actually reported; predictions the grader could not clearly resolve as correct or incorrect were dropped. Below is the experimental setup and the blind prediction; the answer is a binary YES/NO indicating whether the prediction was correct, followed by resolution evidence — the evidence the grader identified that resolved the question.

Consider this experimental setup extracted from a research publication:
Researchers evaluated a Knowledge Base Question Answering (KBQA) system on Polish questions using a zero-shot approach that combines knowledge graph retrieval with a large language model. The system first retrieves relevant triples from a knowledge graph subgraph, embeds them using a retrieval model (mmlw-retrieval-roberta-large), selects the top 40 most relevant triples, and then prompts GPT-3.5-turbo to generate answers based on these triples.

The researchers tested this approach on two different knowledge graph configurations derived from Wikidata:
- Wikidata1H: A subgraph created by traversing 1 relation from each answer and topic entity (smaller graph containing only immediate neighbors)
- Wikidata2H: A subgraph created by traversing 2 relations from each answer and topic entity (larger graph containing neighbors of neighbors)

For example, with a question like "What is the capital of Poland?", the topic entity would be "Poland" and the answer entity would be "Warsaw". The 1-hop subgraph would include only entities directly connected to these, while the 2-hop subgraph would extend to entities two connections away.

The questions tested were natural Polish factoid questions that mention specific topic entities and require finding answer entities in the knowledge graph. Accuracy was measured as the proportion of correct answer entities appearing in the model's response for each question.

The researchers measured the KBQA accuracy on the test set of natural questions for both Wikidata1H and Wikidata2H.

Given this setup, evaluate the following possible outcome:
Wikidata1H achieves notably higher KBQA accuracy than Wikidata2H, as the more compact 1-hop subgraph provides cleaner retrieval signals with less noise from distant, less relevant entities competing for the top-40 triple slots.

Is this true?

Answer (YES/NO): NO